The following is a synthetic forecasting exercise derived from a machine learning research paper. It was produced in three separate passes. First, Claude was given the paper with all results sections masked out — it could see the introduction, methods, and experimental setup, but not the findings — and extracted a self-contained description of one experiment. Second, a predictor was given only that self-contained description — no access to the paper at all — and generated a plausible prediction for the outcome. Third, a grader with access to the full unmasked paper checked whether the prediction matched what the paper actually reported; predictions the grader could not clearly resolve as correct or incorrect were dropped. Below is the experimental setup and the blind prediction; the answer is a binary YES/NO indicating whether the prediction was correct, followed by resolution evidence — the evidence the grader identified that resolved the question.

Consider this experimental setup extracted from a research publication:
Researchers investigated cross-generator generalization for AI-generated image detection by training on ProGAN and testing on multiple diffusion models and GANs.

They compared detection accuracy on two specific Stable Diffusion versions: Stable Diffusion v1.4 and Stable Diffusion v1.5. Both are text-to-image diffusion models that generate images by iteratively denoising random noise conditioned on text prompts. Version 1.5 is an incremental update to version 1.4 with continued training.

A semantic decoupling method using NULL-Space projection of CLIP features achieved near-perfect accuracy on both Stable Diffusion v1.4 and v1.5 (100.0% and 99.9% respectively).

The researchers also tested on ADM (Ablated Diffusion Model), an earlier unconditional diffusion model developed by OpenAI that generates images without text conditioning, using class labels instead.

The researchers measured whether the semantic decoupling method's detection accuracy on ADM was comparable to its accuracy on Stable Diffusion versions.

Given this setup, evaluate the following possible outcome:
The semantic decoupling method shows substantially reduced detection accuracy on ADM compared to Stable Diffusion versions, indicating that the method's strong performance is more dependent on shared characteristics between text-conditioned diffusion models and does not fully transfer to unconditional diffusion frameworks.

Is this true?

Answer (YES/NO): YES